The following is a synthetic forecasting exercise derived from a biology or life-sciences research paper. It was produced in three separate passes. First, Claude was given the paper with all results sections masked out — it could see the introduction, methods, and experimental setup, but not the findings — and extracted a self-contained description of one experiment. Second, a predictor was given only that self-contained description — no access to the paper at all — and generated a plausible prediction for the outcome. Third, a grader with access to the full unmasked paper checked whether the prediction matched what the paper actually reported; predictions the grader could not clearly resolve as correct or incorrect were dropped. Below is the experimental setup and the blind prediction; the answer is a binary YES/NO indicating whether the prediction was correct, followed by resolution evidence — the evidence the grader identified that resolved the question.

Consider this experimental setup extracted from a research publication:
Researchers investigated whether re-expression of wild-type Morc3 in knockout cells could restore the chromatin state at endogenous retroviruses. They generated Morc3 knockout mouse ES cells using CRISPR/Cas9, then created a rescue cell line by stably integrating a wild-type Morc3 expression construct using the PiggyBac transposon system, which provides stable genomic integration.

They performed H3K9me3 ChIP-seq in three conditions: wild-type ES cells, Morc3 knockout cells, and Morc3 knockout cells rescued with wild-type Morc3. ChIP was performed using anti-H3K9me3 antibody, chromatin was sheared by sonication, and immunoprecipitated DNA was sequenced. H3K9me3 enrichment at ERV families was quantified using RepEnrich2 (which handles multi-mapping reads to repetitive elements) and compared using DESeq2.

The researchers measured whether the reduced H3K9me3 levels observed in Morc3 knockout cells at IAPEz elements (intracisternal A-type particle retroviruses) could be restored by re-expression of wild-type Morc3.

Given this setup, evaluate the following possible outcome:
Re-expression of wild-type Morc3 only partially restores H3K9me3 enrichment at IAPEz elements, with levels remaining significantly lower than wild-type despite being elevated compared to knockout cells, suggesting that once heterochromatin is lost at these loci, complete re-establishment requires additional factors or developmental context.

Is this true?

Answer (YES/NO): NO